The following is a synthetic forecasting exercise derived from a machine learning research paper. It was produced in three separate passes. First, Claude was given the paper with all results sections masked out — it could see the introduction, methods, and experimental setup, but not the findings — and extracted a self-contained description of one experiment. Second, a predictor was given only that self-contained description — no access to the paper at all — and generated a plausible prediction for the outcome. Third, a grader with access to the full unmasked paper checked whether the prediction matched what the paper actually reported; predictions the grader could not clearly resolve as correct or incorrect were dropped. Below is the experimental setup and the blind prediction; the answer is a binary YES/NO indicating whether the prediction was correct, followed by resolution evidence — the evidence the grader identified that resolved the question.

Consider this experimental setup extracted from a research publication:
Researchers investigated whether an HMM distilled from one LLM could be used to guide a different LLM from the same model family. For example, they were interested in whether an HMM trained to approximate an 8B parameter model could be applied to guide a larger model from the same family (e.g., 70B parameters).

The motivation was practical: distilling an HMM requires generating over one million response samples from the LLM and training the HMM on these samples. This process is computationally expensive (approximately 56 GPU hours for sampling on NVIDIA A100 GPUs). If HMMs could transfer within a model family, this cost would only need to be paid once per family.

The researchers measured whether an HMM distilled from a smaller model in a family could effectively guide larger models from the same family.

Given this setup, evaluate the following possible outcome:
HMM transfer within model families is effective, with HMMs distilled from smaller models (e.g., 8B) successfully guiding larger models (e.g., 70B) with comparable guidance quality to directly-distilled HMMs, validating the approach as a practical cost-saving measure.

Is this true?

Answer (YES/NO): NO